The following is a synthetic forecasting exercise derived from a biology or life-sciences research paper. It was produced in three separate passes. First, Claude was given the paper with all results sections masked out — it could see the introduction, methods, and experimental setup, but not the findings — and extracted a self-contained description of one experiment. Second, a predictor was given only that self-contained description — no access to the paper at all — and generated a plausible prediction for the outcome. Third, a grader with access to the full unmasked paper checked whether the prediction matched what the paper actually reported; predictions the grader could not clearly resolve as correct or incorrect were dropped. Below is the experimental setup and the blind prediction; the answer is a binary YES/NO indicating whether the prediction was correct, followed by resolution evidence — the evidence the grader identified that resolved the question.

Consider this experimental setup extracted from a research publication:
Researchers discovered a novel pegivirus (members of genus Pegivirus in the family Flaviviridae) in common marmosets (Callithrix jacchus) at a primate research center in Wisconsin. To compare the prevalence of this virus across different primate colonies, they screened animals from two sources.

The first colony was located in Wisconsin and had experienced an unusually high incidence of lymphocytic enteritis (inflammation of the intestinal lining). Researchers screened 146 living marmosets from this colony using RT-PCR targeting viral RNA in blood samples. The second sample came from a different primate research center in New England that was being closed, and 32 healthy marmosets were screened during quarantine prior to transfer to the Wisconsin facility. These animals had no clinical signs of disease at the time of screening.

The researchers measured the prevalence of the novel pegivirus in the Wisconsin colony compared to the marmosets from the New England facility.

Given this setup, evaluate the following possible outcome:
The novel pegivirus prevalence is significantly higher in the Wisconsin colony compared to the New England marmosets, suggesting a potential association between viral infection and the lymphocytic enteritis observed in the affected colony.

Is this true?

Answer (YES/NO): NO